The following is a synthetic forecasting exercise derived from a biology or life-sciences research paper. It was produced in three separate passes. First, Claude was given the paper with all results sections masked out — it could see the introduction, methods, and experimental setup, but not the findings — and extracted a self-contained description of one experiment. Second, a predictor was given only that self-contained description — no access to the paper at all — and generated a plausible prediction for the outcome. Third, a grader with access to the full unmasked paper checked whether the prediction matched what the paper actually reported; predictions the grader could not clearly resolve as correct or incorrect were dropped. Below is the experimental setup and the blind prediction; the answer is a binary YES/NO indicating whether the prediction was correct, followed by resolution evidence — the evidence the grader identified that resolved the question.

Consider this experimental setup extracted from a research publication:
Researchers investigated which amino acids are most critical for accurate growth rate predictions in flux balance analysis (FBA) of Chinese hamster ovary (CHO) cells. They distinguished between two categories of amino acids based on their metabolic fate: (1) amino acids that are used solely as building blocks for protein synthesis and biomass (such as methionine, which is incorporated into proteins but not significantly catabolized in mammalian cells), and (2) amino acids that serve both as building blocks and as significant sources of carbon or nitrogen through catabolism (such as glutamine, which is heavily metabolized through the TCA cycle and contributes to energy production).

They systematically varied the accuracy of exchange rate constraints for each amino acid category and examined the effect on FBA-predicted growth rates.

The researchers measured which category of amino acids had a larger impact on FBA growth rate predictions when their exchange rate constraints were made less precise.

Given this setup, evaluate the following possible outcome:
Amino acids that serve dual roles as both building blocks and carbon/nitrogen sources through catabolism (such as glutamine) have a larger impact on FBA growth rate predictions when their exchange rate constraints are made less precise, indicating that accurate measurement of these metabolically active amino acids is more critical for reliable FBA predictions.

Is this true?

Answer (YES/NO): NO